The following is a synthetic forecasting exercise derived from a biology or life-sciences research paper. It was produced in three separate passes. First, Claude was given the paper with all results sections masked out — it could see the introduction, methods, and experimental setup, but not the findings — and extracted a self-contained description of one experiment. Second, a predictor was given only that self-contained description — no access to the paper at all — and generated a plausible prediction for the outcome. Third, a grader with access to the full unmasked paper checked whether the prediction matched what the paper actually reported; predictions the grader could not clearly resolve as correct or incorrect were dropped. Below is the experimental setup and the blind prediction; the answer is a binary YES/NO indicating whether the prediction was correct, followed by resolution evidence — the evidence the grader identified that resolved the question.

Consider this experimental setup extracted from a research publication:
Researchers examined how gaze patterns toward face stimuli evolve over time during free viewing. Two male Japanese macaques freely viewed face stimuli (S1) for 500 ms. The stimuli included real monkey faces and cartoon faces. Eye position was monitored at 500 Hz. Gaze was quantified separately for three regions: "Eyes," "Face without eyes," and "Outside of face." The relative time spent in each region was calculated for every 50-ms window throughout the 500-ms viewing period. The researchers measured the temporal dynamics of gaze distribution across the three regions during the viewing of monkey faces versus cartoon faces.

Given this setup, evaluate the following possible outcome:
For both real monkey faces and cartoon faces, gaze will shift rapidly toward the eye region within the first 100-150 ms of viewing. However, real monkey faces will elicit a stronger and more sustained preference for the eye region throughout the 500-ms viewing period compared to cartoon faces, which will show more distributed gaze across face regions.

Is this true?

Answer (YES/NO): NO